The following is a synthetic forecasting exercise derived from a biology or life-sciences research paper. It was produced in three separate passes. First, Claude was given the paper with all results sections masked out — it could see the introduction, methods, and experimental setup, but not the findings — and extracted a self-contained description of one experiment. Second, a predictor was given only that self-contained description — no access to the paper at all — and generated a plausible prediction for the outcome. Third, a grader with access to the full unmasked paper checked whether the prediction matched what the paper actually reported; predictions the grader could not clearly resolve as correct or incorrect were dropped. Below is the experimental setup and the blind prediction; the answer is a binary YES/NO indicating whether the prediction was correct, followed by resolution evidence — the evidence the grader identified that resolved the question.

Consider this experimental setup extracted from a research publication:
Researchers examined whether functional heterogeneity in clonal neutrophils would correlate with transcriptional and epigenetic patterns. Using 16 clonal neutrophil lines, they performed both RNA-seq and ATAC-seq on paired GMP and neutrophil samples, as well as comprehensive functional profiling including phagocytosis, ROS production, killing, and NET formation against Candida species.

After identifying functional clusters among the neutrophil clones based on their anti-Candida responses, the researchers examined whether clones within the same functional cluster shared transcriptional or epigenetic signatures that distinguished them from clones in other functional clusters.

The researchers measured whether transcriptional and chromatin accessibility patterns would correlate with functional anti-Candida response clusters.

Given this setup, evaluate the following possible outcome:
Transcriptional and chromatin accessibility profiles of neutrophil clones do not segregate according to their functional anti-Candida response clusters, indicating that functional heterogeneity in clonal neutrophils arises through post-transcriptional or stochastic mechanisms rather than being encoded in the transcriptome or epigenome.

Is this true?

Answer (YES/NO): NO